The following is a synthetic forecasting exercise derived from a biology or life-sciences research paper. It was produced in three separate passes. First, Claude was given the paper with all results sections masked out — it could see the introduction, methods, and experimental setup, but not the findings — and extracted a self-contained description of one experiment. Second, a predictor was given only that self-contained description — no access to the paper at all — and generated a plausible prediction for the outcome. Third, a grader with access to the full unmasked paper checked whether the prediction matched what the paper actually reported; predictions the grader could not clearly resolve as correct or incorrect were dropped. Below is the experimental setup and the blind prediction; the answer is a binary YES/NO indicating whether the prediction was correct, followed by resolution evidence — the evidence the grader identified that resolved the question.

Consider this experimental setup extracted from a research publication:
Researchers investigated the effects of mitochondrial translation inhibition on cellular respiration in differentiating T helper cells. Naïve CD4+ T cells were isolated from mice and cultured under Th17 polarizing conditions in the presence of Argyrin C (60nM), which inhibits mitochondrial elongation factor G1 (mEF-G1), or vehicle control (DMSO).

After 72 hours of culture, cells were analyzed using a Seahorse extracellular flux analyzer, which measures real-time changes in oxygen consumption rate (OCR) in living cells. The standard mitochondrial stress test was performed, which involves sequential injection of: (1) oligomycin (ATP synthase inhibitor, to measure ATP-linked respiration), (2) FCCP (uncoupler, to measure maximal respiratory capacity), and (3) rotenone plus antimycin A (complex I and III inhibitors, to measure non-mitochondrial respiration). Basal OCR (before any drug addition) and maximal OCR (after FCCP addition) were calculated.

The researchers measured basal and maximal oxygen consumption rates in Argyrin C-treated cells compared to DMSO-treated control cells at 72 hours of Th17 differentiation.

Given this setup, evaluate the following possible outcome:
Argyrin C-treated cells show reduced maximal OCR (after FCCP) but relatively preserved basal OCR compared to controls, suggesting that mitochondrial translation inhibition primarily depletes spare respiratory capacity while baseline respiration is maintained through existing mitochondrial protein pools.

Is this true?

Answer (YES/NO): NO